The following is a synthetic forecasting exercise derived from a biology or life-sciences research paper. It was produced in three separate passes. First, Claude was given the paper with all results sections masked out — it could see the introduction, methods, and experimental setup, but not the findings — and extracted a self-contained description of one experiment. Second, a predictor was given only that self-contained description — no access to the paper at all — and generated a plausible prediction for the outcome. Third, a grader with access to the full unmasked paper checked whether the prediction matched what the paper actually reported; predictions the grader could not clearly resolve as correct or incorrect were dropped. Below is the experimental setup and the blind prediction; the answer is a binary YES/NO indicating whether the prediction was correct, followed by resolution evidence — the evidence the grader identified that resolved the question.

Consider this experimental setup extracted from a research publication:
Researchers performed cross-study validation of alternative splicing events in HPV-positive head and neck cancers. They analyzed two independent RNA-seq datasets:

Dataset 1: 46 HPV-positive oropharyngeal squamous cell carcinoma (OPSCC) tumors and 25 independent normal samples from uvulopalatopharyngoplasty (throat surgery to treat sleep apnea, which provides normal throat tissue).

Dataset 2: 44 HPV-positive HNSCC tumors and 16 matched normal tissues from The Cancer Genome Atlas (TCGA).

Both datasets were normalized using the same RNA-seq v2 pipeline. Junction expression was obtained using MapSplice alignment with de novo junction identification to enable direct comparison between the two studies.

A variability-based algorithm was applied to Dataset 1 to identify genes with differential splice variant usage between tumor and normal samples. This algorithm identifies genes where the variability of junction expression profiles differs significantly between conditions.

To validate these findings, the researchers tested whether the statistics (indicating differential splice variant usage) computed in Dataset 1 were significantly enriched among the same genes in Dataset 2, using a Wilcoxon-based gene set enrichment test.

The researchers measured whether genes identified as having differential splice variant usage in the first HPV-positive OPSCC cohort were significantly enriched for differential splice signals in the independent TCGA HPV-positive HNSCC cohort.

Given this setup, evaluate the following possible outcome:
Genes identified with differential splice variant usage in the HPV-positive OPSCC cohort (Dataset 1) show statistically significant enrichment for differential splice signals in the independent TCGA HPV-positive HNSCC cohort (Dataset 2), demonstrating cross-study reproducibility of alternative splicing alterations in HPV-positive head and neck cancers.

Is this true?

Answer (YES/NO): YES